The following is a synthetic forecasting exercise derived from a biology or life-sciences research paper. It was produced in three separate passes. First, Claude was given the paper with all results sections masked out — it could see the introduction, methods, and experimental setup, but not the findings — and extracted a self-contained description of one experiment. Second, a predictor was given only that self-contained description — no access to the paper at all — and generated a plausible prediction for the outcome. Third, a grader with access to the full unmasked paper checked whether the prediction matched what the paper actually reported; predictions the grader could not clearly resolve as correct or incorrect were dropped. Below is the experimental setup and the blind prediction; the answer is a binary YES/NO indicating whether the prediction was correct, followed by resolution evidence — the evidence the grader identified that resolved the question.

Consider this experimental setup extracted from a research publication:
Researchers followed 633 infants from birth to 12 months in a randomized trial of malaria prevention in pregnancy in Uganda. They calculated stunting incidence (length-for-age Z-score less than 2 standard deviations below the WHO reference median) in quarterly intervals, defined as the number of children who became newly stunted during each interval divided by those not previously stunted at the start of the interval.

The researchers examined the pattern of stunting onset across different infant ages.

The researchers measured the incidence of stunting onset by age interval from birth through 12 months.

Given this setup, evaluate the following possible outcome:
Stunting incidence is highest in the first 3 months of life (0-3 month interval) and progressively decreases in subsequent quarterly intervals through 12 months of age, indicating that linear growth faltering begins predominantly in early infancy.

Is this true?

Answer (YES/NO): YES